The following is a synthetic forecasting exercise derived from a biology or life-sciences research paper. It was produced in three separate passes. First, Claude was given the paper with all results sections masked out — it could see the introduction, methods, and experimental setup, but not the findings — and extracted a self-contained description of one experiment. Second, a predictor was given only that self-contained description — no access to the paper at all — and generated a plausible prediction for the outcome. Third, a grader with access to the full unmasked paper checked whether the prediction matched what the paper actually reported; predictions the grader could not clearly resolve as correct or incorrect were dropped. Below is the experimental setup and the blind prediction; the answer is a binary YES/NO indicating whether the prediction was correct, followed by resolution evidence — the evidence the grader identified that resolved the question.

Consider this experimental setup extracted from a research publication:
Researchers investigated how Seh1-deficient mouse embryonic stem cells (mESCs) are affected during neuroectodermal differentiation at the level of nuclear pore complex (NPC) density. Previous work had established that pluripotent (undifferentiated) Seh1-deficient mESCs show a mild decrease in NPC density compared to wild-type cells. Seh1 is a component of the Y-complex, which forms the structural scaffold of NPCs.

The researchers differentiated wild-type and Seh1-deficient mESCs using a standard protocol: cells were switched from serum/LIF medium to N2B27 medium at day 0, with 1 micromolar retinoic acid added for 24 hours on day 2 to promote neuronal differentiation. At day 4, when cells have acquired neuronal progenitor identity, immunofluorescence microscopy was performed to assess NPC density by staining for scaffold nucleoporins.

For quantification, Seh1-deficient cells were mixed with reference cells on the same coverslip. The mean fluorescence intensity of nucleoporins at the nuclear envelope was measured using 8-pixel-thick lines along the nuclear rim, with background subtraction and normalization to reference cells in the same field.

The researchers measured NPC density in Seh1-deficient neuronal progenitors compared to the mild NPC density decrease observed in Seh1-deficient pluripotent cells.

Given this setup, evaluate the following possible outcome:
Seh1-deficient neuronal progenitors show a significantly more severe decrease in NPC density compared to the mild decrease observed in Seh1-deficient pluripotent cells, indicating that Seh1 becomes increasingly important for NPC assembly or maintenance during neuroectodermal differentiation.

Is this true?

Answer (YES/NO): NO